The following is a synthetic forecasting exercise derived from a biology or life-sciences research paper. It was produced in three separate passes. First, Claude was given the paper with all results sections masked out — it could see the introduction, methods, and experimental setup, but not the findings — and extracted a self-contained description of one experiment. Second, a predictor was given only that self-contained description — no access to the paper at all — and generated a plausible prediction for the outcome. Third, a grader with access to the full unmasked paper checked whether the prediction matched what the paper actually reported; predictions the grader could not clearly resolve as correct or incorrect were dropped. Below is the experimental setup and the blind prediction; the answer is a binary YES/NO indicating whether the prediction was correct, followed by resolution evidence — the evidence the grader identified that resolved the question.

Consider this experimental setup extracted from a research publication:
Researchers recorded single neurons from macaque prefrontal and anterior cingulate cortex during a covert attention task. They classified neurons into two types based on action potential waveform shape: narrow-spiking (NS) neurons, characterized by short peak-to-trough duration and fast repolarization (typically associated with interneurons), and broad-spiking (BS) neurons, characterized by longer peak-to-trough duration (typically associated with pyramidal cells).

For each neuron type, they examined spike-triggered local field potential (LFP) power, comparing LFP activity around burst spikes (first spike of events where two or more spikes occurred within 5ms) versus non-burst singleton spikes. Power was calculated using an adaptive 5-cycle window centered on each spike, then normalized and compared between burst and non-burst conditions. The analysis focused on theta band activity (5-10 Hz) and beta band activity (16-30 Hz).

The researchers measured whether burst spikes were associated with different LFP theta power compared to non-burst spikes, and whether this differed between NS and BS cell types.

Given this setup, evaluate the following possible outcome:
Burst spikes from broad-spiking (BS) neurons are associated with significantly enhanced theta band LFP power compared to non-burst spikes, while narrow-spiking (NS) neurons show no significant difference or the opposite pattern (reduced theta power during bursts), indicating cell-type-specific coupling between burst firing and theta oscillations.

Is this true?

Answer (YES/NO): NO